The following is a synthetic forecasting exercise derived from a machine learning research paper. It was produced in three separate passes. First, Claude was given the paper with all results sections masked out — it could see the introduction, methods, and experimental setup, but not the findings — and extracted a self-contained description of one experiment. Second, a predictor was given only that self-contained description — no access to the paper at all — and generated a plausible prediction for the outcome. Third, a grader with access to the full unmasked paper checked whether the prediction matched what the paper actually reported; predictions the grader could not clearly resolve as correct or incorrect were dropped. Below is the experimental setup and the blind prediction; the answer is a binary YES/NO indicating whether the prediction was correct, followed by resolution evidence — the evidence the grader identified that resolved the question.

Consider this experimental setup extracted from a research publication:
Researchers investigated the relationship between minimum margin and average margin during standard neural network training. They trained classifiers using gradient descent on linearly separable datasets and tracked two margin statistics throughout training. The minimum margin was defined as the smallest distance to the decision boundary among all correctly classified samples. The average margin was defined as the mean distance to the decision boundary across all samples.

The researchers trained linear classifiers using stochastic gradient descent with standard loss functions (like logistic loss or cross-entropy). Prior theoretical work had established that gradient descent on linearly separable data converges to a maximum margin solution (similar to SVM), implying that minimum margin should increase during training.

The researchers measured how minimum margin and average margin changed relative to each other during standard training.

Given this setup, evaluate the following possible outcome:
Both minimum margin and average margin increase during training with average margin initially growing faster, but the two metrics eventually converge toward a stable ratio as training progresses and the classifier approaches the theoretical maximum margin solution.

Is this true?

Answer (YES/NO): NO